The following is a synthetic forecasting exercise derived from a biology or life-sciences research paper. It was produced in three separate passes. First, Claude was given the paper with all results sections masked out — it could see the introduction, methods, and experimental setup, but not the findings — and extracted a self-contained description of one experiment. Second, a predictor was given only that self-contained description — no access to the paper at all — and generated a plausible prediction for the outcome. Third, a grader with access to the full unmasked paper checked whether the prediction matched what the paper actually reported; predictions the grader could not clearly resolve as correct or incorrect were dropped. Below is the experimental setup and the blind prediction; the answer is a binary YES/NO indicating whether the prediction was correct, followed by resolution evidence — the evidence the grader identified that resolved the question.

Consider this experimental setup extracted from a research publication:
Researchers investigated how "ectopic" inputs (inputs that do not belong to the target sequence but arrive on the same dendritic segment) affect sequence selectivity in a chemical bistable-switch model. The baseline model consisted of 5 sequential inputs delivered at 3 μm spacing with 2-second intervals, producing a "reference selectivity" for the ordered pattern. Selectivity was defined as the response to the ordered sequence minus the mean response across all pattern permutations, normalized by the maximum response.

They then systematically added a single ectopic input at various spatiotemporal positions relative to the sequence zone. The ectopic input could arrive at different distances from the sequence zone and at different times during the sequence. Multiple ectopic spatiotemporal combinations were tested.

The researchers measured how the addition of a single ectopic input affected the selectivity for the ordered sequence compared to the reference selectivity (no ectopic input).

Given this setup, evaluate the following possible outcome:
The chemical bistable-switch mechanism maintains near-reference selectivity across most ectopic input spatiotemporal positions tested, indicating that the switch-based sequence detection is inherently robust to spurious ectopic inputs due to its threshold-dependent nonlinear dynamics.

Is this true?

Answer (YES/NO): NO